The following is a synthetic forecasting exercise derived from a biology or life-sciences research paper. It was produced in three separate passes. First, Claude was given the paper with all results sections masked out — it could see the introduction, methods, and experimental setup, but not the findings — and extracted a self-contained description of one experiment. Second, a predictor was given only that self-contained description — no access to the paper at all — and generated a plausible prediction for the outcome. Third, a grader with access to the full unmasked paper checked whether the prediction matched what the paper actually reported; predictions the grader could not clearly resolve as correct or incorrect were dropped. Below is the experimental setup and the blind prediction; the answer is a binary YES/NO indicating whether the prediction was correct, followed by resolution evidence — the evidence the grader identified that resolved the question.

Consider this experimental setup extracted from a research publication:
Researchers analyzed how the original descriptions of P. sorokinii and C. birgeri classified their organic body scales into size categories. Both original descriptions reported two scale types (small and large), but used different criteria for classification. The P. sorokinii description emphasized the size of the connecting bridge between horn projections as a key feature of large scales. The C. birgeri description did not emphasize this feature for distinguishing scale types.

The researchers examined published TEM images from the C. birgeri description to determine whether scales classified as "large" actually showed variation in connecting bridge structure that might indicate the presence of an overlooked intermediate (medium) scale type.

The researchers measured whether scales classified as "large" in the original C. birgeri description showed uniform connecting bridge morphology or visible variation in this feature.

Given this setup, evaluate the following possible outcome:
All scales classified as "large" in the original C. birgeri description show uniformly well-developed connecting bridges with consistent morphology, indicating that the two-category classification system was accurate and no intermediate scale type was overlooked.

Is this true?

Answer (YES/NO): NO